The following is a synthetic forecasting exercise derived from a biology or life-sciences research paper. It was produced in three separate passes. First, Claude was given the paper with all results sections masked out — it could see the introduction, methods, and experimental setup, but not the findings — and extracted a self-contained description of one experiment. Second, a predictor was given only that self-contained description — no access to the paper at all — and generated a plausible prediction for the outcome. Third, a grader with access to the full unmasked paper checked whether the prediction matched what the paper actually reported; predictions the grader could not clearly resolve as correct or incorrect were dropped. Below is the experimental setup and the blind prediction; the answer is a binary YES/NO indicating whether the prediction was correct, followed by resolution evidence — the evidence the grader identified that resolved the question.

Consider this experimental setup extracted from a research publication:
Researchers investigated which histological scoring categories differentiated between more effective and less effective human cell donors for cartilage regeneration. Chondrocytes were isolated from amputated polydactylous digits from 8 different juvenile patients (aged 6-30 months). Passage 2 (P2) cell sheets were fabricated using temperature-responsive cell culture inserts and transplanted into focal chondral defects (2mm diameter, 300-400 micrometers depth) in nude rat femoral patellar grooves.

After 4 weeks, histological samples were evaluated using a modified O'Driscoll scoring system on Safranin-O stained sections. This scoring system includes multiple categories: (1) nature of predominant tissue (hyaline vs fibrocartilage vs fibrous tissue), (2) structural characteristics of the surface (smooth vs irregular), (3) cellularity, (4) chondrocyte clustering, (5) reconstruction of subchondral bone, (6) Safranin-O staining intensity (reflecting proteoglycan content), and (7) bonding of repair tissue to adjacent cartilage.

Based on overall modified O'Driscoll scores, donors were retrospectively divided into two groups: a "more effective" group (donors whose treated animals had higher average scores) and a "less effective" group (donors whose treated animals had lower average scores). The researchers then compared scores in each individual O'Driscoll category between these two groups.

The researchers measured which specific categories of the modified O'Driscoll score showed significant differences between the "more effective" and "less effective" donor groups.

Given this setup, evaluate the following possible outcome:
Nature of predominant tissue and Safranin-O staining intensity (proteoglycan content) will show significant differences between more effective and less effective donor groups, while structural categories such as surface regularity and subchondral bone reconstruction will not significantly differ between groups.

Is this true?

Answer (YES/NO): NO